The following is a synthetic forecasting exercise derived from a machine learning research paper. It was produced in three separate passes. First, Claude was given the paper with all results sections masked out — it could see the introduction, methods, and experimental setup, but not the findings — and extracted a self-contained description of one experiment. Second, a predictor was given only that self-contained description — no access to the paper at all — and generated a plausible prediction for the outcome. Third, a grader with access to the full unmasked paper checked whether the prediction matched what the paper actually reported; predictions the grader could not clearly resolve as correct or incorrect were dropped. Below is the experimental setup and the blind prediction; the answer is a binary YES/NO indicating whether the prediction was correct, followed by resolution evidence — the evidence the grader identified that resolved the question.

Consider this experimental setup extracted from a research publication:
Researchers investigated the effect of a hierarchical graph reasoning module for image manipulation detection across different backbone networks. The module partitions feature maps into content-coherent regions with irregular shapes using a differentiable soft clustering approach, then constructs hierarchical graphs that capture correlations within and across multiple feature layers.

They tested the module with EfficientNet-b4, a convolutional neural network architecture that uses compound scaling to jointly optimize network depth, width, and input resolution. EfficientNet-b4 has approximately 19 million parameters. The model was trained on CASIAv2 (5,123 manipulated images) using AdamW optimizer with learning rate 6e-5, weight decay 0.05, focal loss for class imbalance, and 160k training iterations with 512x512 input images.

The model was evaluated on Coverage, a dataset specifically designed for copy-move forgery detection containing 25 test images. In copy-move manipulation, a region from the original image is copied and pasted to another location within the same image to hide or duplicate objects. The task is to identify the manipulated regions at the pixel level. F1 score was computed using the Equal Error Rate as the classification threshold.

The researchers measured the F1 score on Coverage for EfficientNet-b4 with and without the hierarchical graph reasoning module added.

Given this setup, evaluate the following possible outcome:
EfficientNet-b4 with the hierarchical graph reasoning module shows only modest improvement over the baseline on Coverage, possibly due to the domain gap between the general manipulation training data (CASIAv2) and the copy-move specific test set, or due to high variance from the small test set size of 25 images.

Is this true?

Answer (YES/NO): NO